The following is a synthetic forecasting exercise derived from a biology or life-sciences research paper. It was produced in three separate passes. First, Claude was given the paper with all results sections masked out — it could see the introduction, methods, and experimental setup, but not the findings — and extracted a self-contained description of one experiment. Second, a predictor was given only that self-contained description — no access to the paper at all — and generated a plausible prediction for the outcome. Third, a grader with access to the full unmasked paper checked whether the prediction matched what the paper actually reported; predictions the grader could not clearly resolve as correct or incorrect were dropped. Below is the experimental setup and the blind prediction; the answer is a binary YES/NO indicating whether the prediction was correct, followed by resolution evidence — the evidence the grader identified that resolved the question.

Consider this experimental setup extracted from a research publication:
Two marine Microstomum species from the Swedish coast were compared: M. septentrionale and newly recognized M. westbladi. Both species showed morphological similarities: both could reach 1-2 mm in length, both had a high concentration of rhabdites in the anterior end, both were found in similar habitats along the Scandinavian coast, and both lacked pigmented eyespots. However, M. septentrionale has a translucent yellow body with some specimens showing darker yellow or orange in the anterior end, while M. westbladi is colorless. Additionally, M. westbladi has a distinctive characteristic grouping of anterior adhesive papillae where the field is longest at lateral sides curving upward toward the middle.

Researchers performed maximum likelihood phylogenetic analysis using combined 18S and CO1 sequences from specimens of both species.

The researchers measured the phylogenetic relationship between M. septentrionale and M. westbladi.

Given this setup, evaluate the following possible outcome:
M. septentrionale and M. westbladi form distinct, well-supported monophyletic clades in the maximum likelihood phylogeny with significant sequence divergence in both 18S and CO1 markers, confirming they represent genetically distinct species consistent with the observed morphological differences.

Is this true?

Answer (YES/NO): NO